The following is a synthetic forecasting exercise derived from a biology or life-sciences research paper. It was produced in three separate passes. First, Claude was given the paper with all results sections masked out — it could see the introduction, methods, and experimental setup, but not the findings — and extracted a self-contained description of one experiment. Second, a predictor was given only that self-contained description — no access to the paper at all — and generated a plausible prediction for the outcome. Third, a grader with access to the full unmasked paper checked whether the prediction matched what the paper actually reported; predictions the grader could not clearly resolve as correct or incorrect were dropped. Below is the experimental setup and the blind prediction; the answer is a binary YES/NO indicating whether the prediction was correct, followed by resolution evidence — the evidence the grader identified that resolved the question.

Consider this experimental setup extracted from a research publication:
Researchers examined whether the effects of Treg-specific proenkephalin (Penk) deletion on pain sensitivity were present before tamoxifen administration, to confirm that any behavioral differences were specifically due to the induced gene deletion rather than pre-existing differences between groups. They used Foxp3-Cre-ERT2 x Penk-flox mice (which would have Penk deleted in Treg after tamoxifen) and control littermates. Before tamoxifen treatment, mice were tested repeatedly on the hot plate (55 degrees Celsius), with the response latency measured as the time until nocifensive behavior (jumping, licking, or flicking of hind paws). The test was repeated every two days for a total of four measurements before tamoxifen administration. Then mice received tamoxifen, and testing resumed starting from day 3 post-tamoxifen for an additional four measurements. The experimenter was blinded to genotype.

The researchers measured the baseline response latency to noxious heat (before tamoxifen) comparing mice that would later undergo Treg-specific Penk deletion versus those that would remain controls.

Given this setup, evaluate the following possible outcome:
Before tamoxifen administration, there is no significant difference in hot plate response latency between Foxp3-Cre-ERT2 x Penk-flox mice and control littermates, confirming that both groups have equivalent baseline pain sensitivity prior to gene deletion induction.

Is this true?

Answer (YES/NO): YES